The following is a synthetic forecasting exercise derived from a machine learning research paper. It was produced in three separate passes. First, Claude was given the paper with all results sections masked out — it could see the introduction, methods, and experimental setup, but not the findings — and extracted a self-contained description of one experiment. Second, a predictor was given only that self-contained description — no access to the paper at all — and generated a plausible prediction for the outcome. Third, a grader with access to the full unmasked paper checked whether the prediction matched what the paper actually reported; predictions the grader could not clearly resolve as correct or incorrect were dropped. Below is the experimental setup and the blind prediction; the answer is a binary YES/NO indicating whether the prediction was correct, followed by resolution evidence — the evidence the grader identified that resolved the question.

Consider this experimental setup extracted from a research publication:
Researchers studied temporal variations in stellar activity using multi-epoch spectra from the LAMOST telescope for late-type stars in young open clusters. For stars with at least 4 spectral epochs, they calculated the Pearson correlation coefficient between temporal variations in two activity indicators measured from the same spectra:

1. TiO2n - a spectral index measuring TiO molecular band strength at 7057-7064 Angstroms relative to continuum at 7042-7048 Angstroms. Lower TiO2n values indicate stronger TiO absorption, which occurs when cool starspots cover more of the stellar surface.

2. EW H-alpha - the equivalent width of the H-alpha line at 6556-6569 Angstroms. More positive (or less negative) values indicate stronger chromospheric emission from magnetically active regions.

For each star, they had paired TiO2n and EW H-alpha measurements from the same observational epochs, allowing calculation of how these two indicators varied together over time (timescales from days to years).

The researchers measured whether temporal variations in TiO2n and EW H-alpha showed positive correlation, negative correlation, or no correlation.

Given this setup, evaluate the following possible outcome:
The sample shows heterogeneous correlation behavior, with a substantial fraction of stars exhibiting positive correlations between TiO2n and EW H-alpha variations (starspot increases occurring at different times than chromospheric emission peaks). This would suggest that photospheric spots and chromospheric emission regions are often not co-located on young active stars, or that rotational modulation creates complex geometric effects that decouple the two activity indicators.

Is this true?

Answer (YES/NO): NO